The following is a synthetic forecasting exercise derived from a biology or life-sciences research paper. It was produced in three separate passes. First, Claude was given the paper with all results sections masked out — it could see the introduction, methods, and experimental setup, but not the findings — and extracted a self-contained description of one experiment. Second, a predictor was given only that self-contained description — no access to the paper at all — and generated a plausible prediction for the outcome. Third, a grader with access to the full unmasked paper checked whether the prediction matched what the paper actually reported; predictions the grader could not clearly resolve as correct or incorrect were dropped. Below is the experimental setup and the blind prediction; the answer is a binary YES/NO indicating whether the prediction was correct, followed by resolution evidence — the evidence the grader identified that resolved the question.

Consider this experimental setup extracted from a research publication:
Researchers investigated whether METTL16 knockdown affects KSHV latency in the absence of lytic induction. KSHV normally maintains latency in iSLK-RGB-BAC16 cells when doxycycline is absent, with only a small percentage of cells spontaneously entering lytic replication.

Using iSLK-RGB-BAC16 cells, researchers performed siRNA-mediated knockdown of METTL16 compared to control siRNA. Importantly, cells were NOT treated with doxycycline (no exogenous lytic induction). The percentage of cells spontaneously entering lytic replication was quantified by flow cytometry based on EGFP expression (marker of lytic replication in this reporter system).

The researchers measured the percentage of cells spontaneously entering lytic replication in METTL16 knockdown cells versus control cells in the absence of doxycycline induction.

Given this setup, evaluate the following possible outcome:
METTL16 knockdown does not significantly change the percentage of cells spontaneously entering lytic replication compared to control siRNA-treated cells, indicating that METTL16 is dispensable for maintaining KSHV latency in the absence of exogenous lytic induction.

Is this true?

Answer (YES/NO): YES